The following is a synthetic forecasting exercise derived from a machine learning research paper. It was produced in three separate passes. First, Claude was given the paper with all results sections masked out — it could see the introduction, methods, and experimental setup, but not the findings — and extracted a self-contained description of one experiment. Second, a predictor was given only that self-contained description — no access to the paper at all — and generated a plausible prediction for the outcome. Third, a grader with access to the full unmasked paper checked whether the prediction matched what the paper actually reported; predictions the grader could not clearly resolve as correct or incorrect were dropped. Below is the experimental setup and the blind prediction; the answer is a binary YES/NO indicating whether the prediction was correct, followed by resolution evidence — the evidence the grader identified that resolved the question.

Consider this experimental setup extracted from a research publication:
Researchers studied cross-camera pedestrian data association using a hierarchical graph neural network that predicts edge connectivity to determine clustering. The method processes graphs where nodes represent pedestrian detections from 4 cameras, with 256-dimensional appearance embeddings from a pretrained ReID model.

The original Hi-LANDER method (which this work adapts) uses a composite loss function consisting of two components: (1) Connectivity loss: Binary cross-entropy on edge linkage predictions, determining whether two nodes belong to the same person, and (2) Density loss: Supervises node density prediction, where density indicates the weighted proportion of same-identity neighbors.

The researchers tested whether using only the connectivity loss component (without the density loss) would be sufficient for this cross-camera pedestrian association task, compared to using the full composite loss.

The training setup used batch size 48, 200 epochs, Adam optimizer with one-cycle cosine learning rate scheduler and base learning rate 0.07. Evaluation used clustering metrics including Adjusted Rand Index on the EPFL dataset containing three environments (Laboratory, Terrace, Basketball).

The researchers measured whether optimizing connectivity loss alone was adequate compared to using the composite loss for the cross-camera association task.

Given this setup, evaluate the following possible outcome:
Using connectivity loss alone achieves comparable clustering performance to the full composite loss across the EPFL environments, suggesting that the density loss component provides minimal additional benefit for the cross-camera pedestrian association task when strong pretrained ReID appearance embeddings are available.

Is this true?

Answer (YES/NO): YES